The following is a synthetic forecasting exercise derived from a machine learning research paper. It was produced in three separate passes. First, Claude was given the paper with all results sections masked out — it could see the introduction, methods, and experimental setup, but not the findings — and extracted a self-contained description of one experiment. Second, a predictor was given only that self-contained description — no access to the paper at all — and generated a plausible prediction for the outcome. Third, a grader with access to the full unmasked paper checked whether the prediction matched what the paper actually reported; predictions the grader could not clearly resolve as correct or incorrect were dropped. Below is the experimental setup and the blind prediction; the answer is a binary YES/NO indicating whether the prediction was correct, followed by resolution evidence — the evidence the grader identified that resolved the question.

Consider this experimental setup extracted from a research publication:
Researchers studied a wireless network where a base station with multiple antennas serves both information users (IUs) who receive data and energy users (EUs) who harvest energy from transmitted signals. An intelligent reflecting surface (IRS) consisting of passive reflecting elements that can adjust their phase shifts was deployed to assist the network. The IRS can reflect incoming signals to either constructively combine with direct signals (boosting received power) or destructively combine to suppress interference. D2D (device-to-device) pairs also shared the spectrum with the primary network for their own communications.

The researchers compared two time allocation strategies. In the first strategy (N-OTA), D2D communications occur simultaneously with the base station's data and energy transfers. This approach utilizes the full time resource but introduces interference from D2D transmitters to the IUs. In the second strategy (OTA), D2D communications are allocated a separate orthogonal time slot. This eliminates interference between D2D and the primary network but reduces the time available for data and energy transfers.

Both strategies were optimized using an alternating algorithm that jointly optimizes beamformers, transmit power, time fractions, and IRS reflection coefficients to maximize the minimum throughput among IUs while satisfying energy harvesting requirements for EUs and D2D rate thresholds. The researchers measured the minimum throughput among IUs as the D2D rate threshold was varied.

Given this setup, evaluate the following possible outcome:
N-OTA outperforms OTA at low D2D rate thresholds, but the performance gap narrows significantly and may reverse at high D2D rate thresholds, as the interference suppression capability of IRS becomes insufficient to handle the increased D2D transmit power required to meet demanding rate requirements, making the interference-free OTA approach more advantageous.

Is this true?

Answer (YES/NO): NO